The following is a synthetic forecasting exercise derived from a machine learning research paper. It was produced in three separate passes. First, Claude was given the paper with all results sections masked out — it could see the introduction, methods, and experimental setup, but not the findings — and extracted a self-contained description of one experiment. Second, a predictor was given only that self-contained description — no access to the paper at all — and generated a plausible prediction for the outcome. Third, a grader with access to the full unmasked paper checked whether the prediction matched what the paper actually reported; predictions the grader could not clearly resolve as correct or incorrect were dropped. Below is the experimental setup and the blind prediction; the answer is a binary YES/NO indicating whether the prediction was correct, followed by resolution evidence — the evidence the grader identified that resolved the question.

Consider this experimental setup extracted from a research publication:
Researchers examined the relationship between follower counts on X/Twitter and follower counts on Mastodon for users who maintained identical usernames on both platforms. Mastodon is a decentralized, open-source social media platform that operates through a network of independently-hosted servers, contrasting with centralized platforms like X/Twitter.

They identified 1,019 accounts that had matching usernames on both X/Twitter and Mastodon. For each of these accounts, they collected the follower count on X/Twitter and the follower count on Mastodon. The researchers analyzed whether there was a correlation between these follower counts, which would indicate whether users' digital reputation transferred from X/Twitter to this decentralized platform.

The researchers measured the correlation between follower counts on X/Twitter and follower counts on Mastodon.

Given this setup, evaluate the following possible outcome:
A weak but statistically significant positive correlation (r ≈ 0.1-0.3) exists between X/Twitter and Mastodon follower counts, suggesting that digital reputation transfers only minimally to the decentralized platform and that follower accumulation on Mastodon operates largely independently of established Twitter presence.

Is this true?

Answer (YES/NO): NO